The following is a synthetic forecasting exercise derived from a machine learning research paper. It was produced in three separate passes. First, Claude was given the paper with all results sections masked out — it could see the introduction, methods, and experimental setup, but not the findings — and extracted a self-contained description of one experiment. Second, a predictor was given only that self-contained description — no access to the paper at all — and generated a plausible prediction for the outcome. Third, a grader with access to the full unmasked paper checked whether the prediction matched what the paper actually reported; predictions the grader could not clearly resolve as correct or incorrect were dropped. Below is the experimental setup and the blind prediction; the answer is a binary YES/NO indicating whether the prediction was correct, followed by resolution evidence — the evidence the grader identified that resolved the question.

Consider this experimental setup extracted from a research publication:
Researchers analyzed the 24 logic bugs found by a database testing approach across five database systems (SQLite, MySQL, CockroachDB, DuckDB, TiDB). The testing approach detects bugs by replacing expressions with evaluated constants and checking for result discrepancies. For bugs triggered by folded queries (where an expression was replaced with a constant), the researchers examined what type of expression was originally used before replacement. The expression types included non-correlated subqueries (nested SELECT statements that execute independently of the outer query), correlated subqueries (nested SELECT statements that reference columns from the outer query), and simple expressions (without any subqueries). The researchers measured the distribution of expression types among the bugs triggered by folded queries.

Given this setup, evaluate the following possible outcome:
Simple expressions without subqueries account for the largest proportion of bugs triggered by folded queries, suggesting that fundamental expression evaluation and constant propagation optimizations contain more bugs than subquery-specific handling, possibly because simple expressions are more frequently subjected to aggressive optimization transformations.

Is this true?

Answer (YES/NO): NO